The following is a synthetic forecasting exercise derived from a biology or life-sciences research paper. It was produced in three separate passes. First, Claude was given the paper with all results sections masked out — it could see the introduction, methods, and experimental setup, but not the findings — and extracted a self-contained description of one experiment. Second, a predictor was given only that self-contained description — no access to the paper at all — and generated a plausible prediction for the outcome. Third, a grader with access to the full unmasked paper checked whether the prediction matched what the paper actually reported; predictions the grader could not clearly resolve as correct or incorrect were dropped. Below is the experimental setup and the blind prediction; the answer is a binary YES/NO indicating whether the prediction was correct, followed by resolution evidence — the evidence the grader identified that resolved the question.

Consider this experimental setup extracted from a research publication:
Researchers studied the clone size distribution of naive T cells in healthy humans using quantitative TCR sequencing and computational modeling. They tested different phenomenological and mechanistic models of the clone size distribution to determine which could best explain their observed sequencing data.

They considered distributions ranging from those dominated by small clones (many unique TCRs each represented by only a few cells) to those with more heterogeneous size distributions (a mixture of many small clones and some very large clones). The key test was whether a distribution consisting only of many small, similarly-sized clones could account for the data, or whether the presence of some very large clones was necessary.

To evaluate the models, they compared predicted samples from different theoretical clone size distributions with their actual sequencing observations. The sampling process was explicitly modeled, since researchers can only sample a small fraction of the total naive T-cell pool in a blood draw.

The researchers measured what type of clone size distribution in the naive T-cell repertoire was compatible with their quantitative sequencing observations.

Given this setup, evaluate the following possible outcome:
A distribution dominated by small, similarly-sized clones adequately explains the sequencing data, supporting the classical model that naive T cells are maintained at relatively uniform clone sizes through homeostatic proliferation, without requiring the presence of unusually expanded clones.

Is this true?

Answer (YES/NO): NO